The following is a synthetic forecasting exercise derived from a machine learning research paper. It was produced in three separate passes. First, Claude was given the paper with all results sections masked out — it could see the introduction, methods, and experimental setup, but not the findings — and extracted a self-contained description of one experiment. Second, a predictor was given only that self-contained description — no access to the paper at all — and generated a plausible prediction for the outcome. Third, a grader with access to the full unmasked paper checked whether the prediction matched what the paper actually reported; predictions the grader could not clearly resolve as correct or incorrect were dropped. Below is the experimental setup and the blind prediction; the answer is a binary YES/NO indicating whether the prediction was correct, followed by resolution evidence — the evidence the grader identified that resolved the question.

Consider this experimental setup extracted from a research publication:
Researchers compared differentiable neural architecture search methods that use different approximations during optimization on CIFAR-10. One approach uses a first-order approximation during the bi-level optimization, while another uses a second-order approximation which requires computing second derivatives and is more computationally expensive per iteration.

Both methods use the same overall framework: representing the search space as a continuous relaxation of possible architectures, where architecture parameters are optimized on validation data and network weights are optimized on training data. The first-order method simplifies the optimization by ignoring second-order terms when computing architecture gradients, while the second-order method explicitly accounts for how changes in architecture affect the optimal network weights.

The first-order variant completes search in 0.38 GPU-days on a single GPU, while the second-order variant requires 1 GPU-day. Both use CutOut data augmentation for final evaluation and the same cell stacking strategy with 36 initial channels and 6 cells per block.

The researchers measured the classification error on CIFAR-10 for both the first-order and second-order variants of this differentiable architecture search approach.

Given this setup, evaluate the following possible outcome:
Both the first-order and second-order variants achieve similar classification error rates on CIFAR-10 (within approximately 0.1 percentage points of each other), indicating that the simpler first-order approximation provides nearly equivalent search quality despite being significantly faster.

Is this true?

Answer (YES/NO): NO